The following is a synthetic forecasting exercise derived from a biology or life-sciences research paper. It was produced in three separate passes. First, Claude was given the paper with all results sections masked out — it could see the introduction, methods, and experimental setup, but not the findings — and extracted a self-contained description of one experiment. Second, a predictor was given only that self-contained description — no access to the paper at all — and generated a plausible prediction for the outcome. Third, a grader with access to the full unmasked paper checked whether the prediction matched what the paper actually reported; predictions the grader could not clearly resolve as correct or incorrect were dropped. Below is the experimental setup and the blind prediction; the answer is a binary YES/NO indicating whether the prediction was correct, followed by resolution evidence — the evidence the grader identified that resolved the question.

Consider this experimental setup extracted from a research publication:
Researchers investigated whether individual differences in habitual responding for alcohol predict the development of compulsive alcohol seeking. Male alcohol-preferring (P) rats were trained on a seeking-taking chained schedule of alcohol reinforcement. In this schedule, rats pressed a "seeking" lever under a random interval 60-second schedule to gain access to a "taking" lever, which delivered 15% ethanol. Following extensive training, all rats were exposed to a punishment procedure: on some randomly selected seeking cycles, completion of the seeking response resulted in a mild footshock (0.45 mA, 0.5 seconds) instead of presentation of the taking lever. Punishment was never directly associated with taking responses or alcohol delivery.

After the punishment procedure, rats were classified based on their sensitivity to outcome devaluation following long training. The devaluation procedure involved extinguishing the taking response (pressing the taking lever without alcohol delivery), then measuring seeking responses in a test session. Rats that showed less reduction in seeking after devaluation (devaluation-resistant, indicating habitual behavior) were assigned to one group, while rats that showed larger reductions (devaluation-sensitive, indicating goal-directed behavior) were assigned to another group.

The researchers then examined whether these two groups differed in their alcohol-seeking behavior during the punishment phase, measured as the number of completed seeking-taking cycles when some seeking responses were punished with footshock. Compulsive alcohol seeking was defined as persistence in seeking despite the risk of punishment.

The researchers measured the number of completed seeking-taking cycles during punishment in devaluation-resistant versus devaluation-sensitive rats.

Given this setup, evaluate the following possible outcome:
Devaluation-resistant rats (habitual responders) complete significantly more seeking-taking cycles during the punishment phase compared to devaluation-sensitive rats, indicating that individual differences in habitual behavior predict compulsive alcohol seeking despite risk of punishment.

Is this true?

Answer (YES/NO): YES